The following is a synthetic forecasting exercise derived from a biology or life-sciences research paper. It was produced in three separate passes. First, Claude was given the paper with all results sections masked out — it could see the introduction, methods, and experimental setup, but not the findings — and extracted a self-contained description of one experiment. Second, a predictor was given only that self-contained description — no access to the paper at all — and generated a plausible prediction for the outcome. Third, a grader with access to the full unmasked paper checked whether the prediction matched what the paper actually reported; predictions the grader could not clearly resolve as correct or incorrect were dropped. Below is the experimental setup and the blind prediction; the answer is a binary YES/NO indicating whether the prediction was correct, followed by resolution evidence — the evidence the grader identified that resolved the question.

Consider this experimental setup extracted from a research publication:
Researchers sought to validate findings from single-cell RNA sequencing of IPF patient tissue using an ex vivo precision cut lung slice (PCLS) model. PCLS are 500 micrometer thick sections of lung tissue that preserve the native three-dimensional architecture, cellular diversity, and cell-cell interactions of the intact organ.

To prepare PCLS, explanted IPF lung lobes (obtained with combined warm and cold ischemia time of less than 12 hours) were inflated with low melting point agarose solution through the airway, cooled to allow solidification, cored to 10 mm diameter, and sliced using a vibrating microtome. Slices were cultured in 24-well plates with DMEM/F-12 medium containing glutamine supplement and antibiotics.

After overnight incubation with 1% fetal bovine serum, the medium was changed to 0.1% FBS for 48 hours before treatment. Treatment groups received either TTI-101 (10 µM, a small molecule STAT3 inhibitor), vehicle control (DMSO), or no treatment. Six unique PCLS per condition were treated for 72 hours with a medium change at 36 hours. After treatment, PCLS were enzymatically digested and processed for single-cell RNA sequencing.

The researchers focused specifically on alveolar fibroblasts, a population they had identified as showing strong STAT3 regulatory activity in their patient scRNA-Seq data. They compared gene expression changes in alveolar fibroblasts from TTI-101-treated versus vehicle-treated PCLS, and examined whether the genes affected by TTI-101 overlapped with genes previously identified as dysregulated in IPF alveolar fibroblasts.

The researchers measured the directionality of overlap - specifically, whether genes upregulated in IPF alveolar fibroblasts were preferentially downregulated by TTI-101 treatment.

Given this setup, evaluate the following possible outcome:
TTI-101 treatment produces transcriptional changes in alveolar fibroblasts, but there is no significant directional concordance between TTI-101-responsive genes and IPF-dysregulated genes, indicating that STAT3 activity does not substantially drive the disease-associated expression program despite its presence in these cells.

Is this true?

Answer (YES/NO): NO